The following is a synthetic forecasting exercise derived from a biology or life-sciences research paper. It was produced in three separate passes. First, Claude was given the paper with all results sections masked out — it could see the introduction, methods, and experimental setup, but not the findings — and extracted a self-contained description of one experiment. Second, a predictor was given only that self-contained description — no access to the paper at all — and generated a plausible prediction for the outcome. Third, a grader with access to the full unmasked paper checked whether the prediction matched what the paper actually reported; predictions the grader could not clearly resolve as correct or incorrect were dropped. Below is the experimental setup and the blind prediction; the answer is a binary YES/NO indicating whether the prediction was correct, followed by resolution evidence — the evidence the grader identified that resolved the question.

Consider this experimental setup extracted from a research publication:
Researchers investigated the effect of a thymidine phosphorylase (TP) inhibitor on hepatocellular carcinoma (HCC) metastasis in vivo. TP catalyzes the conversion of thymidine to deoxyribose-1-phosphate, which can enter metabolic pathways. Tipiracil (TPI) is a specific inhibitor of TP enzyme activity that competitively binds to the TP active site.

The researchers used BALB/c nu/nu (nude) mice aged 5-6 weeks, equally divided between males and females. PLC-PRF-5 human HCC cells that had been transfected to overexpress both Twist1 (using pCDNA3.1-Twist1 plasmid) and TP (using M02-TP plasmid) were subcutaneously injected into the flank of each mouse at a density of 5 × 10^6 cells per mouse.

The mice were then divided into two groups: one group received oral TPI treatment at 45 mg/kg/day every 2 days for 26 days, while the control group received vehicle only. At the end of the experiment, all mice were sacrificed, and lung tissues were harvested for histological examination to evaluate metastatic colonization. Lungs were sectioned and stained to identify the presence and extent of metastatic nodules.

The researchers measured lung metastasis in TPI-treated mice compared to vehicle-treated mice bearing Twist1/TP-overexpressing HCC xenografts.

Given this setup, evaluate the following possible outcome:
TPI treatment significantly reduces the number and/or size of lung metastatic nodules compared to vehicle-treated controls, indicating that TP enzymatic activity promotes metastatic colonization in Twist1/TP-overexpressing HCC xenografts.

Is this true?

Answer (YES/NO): YES